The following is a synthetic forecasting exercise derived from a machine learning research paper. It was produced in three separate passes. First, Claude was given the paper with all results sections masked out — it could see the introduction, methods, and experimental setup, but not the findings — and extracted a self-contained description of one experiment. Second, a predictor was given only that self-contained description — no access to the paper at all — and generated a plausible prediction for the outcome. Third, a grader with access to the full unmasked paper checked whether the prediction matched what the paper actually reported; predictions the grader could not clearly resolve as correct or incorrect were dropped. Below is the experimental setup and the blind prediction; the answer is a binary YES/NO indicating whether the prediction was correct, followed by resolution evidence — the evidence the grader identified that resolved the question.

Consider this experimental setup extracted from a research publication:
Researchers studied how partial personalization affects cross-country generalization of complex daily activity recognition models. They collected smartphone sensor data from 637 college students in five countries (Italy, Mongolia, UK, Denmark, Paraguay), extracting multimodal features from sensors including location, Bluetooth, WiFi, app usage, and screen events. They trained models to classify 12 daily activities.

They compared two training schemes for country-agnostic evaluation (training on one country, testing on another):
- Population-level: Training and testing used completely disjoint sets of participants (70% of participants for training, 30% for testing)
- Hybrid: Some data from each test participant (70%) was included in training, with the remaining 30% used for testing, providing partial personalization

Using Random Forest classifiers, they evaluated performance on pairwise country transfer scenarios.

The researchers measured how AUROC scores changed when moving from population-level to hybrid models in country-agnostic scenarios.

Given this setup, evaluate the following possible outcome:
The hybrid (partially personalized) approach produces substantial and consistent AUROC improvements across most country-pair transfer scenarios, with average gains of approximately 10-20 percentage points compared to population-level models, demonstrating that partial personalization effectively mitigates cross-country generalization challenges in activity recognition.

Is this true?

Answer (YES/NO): NO